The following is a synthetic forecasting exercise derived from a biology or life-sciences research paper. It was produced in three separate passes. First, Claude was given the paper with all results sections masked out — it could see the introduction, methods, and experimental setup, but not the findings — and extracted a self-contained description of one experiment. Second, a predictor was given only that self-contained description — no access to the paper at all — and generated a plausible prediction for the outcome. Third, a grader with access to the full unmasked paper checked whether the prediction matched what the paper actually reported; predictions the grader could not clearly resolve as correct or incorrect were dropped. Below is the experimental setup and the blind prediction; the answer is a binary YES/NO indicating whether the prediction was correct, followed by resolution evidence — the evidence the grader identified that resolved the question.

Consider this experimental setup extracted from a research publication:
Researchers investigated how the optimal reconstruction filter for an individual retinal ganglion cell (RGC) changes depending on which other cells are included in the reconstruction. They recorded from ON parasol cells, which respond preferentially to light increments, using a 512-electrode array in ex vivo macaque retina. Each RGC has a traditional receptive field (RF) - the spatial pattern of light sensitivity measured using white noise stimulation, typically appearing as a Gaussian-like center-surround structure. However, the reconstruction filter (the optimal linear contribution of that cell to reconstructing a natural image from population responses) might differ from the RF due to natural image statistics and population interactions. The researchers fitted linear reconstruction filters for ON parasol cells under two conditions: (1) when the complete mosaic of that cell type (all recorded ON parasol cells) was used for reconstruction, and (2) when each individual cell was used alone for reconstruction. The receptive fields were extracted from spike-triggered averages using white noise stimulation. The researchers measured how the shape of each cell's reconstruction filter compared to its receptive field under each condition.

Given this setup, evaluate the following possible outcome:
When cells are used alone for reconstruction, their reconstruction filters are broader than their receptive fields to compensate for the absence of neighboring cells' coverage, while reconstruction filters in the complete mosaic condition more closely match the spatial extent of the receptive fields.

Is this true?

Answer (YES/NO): YES